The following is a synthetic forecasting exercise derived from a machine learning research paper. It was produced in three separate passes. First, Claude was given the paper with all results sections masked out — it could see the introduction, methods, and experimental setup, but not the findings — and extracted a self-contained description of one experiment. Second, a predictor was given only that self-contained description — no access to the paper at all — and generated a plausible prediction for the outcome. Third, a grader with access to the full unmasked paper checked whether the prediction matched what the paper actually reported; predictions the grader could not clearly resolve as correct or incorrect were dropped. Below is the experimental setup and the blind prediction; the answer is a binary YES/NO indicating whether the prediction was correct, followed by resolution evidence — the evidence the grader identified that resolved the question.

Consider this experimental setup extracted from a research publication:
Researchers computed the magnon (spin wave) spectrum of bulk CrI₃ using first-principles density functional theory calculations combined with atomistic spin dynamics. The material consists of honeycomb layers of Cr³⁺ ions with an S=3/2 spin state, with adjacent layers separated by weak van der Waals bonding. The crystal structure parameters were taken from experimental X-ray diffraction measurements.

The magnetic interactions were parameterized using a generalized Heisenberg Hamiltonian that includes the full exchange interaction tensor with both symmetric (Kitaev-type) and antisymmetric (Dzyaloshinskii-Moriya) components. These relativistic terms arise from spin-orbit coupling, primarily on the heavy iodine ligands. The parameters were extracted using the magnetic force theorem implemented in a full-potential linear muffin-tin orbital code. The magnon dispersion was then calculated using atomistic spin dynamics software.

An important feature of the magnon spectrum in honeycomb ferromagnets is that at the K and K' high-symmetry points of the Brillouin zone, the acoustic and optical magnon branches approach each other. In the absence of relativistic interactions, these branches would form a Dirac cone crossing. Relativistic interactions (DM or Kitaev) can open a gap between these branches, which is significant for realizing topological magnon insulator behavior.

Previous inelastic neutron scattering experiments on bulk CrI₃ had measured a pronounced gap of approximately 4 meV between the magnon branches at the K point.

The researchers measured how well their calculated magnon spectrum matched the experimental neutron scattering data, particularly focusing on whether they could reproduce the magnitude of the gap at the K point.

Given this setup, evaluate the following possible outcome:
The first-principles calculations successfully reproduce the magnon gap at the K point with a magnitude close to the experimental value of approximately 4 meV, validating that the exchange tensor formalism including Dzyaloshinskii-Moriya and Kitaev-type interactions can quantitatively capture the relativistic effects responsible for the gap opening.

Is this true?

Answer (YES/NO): NO